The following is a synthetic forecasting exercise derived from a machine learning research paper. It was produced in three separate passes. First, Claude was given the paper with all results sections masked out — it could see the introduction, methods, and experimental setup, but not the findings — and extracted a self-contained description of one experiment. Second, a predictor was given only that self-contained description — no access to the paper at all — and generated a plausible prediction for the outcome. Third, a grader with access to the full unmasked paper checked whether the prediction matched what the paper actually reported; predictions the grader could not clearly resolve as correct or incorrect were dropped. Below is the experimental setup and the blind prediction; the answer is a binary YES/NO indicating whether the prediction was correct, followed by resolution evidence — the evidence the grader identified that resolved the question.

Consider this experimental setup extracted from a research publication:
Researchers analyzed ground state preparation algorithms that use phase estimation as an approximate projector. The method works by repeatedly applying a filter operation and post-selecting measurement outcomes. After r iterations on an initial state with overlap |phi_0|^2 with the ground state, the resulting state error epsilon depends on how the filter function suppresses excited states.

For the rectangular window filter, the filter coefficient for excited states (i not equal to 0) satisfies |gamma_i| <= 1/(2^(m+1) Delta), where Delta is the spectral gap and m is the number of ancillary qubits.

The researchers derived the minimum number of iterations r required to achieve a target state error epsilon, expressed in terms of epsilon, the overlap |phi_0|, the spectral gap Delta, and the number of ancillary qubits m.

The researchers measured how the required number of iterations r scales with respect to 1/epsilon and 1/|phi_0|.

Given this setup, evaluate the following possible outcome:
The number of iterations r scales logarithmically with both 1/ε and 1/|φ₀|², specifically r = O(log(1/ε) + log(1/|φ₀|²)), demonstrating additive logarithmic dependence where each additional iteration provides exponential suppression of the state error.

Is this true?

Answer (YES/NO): NO